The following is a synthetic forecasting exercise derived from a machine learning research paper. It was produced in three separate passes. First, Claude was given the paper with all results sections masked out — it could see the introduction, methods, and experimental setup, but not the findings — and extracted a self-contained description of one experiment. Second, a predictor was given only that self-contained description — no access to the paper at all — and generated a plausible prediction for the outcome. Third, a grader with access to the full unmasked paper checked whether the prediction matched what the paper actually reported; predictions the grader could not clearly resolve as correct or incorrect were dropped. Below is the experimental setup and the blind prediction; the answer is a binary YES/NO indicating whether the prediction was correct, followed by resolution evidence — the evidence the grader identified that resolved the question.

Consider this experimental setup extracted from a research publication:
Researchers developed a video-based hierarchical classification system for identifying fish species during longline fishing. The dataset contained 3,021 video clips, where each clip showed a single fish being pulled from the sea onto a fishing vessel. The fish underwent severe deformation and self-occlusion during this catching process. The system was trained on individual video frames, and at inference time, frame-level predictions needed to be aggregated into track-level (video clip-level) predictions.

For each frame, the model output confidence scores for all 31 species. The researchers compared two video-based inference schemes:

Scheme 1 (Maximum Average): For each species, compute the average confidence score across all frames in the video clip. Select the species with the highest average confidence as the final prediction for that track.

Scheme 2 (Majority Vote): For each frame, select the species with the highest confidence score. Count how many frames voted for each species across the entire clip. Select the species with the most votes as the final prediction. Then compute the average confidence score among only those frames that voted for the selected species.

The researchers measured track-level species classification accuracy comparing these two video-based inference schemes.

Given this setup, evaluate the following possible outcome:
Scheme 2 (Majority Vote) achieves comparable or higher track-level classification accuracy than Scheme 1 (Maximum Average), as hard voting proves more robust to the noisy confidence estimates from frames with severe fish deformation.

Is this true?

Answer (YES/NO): YES